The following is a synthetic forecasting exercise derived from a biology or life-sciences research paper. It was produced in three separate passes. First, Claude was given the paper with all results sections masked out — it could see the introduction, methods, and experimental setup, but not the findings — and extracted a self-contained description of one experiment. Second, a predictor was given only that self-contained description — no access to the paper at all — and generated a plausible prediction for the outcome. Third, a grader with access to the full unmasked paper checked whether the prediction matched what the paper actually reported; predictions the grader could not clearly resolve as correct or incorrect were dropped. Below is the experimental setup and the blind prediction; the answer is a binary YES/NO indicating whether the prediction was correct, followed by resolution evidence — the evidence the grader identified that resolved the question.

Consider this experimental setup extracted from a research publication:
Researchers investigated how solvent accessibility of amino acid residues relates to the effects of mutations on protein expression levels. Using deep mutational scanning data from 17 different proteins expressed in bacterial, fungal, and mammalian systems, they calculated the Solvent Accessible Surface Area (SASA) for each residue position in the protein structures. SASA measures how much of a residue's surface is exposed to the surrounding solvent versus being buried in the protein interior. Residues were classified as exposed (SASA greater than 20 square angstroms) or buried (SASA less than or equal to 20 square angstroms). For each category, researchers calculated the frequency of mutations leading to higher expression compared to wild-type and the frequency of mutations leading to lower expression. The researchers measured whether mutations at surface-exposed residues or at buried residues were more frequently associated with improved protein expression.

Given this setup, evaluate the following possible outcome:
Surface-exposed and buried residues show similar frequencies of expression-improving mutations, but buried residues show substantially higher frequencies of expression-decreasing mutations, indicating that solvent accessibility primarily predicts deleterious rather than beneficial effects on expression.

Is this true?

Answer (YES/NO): NO